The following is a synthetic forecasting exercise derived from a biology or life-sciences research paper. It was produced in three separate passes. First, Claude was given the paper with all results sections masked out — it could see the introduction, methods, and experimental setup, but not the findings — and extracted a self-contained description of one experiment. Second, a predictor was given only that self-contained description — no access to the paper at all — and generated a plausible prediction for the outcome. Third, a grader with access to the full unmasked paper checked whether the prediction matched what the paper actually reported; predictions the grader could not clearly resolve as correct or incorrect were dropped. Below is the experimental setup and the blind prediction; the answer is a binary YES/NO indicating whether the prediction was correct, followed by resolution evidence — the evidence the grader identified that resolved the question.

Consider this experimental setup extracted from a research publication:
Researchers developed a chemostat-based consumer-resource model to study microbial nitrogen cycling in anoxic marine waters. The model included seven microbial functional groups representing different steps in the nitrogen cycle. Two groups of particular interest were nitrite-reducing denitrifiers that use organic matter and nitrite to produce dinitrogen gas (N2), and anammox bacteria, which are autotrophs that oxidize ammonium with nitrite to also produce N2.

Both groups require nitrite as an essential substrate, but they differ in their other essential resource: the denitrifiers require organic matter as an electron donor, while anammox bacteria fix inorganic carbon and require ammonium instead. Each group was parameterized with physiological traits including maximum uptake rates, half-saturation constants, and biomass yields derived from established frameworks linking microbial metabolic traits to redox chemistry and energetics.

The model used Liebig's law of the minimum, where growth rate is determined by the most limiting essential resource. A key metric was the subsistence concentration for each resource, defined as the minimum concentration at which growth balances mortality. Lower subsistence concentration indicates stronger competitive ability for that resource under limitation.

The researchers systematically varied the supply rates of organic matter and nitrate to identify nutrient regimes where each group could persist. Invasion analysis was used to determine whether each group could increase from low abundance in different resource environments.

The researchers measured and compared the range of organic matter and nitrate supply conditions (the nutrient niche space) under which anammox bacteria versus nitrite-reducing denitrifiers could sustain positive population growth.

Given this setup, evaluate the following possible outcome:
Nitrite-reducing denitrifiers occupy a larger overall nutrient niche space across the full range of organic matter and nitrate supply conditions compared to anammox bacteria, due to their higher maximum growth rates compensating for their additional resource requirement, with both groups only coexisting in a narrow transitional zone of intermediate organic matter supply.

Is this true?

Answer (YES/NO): NO